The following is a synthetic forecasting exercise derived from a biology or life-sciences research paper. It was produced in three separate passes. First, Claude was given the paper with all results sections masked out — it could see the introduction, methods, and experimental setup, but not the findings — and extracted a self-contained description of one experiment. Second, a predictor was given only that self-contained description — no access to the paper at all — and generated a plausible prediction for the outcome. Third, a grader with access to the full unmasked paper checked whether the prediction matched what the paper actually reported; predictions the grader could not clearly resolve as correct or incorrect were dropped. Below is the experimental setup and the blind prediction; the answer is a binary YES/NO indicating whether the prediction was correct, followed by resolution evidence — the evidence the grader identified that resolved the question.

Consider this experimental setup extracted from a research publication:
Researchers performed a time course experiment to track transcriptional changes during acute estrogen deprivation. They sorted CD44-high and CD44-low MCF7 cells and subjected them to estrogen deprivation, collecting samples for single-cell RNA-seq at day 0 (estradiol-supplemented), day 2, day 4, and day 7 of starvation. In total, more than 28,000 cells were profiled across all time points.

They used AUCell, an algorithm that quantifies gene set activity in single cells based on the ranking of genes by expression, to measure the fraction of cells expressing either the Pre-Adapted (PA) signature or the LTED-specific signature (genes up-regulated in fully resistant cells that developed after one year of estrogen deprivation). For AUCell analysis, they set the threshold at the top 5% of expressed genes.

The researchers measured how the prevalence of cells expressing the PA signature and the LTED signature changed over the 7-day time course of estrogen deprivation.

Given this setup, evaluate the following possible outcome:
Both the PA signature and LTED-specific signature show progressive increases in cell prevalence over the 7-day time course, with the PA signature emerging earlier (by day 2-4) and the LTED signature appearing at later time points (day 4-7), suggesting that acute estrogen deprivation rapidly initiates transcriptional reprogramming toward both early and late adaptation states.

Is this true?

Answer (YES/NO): NO